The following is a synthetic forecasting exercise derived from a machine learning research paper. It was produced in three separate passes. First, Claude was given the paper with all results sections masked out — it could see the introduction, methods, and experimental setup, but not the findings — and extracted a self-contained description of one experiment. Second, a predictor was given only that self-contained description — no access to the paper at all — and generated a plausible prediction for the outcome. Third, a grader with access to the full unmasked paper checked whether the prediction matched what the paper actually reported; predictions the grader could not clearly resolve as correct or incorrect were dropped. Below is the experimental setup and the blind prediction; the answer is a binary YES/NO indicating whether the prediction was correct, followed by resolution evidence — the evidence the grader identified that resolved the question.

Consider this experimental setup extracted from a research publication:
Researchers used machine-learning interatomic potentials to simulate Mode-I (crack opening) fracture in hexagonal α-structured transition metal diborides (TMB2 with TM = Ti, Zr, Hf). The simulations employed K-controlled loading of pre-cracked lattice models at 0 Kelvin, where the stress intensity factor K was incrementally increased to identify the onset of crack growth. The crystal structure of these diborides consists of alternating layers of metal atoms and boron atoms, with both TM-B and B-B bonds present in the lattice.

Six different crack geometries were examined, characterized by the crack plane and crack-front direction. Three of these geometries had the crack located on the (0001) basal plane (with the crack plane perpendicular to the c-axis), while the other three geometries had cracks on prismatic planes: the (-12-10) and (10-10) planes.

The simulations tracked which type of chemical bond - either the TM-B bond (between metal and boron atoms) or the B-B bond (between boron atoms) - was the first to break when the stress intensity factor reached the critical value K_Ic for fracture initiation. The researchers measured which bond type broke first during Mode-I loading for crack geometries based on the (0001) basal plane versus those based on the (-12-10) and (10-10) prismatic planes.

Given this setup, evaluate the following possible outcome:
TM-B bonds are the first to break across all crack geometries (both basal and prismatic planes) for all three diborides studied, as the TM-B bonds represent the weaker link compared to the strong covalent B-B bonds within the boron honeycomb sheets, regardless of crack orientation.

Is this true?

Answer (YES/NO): NO